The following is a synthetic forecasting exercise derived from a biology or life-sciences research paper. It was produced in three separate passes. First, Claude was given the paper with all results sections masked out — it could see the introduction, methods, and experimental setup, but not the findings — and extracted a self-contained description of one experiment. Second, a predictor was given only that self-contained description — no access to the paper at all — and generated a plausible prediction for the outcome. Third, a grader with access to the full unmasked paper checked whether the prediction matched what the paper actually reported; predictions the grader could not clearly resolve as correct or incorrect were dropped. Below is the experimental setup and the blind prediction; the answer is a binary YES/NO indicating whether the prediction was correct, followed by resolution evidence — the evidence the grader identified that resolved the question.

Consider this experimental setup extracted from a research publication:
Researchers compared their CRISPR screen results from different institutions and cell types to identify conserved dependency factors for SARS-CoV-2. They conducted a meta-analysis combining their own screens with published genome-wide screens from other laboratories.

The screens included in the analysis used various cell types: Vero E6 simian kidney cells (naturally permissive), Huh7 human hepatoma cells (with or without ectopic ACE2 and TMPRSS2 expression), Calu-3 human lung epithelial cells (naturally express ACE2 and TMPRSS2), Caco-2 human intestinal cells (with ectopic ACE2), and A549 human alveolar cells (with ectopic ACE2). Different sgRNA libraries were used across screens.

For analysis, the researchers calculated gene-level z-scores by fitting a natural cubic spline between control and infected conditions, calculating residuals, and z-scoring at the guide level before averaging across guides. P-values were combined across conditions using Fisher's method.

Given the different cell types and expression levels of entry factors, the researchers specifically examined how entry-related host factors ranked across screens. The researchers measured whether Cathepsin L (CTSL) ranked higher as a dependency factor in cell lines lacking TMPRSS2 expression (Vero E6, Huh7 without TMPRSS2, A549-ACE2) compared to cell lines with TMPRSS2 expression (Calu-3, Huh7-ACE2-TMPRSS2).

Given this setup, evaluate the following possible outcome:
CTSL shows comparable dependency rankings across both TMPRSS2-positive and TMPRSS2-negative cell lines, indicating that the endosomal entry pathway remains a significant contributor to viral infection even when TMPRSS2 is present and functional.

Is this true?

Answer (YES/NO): NO